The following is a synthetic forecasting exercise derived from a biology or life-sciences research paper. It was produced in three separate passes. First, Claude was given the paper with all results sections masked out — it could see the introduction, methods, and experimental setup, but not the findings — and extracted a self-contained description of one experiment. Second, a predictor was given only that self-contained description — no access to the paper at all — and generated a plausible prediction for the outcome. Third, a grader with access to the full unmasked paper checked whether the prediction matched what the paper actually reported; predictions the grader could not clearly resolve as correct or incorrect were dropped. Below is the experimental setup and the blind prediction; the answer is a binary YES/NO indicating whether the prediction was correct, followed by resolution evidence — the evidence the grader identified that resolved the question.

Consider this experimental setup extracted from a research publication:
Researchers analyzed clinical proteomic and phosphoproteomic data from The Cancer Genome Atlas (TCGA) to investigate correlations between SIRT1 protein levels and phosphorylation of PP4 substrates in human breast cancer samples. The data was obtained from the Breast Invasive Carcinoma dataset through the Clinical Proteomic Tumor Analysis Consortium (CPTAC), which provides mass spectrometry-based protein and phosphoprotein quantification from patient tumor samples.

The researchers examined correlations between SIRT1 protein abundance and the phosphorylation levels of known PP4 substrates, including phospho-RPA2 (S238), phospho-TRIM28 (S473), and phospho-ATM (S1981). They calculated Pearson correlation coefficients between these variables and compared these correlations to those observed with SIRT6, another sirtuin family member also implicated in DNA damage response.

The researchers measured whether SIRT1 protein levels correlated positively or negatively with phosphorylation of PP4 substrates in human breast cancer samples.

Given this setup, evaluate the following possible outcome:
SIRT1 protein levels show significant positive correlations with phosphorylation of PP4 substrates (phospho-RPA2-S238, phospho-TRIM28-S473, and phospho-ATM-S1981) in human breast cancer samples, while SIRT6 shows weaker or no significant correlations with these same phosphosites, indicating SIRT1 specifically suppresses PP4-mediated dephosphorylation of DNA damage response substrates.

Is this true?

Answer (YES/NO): NO